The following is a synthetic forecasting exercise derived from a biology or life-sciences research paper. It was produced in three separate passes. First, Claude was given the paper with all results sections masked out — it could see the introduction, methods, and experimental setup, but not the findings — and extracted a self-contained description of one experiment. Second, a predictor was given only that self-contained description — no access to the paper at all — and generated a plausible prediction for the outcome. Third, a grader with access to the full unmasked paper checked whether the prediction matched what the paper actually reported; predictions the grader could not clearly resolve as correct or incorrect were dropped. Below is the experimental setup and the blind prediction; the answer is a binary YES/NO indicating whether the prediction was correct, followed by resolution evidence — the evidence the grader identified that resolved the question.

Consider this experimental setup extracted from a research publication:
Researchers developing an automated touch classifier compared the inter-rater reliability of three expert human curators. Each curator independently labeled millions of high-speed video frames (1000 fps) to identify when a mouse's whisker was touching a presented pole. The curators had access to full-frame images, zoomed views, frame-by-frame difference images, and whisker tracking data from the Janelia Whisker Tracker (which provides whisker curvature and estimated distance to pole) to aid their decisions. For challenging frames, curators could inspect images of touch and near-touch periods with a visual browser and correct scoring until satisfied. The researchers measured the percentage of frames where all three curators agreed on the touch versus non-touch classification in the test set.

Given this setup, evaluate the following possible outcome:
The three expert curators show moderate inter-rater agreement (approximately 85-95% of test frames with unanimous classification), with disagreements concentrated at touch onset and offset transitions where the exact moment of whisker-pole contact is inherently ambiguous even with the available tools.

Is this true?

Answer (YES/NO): NO